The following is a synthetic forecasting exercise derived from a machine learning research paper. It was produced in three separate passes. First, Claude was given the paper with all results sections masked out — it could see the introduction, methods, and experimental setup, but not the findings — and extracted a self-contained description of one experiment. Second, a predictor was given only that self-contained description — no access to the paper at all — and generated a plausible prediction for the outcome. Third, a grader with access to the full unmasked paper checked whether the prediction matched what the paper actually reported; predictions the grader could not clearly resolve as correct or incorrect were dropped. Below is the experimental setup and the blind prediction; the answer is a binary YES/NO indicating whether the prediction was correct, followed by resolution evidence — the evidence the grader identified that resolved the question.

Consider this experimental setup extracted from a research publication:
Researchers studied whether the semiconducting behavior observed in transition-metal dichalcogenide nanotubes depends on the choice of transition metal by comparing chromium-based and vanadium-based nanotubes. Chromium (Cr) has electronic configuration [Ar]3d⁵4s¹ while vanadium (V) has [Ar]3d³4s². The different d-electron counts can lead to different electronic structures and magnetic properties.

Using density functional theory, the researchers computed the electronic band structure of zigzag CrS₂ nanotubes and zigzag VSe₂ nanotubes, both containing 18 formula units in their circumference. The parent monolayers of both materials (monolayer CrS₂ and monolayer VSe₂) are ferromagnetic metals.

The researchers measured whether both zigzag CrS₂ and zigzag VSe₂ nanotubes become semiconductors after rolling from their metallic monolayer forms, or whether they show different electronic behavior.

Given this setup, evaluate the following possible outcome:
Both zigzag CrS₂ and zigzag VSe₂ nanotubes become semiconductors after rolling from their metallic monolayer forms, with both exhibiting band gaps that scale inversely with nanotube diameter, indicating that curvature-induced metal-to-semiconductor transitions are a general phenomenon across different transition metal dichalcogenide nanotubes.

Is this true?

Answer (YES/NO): NO